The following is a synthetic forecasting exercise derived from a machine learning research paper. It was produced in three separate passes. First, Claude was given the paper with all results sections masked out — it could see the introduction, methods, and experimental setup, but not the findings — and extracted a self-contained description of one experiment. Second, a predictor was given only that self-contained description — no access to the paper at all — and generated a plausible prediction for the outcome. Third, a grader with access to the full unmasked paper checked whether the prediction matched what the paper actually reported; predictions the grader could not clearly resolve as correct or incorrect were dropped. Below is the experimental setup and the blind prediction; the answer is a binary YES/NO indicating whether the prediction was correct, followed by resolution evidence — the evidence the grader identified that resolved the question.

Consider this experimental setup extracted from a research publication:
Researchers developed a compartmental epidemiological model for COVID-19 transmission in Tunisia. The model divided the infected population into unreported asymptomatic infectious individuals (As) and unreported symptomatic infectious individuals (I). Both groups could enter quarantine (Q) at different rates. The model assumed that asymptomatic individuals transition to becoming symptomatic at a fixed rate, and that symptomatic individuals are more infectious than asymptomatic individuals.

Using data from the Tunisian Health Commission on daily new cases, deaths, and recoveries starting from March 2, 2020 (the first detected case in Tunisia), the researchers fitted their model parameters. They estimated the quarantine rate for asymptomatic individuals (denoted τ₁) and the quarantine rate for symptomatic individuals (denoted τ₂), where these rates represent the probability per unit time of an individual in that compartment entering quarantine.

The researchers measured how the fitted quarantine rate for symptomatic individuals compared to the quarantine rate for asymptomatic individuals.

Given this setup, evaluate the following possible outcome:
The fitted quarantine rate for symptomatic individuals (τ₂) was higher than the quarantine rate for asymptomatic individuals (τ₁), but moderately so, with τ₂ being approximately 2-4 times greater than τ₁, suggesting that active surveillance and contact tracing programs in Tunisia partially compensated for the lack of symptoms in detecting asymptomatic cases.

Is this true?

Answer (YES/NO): NO